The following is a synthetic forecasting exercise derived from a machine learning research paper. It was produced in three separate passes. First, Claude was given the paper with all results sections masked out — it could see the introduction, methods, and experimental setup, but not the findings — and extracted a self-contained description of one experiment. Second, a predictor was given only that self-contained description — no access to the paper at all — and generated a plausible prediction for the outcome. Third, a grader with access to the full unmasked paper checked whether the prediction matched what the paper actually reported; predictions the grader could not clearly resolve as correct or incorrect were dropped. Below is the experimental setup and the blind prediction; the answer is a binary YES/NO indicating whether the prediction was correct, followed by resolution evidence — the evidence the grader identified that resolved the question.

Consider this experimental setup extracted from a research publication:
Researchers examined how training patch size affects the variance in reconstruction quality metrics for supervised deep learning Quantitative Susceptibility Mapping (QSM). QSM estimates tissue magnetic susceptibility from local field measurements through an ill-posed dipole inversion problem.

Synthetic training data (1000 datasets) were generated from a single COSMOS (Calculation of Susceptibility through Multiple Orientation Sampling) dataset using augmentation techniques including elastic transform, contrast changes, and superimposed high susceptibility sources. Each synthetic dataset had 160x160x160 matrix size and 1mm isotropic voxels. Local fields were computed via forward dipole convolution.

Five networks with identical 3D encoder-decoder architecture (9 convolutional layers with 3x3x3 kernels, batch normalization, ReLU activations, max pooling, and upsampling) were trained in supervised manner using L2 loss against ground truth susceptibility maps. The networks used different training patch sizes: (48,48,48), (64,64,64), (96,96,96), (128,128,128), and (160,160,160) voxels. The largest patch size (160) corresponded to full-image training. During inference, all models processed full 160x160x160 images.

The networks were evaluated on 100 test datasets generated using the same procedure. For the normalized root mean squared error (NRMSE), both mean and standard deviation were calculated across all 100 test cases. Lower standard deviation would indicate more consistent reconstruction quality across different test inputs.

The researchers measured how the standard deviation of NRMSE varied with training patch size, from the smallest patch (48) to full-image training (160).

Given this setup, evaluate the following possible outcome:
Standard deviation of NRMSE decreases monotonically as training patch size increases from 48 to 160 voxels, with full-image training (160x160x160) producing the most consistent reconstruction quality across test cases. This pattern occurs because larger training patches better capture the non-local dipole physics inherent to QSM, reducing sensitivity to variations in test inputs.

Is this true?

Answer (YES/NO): NO